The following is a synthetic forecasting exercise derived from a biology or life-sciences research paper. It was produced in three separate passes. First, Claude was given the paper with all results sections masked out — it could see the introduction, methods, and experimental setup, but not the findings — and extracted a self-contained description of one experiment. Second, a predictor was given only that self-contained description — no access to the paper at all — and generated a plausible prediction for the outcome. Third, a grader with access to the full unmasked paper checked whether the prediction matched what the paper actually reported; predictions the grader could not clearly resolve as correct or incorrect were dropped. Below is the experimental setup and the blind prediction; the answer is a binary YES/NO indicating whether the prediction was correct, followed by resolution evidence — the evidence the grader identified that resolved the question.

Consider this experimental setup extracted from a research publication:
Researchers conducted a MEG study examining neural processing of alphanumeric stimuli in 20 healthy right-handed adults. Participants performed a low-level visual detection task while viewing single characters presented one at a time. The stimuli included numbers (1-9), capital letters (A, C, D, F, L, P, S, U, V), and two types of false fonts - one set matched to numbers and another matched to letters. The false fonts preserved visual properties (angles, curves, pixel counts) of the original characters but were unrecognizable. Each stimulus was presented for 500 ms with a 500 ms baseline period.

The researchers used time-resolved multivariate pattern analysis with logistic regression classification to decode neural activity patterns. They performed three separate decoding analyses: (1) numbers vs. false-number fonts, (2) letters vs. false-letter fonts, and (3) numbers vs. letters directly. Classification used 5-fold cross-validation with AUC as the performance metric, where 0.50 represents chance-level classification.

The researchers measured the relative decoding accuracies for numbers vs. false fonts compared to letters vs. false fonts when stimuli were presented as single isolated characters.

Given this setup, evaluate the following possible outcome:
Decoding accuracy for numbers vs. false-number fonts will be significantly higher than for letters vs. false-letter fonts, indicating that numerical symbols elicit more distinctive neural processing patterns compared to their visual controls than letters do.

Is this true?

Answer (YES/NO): YES